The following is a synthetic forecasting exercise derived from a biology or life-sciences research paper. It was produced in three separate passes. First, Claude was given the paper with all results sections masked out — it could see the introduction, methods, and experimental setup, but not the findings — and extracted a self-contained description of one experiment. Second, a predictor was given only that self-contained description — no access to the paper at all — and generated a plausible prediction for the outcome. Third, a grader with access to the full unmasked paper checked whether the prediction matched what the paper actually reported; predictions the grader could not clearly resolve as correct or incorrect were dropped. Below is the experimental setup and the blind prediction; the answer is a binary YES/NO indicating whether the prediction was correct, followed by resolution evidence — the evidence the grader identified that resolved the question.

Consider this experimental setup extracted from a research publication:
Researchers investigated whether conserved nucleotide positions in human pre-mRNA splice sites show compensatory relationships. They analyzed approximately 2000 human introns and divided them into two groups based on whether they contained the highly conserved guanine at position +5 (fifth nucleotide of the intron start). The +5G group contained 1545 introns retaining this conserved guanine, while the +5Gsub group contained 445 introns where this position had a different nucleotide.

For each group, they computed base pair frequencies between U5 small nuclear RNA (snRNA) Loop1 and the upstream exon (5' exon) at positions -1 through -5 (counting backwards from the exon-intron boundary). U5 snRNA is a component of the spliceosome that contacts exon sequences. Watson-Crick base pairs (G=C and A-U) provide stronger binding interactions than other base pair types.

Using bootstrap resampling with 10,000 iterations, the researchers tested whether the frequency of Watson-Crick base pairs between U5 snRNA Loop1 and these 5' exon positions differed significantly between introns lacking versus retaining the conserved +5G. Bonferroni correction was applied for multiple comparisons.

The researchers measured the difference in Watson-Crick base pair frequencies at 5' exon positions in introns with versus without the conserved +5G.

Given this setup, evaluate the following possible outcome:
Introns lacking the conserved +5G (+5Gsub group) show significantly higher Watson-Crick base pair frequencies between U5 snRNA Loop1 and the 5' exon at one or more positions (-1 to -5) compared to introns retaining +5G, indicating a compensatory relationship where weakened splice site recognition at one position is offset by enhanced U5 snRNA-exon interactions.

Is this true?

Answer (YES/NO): YES